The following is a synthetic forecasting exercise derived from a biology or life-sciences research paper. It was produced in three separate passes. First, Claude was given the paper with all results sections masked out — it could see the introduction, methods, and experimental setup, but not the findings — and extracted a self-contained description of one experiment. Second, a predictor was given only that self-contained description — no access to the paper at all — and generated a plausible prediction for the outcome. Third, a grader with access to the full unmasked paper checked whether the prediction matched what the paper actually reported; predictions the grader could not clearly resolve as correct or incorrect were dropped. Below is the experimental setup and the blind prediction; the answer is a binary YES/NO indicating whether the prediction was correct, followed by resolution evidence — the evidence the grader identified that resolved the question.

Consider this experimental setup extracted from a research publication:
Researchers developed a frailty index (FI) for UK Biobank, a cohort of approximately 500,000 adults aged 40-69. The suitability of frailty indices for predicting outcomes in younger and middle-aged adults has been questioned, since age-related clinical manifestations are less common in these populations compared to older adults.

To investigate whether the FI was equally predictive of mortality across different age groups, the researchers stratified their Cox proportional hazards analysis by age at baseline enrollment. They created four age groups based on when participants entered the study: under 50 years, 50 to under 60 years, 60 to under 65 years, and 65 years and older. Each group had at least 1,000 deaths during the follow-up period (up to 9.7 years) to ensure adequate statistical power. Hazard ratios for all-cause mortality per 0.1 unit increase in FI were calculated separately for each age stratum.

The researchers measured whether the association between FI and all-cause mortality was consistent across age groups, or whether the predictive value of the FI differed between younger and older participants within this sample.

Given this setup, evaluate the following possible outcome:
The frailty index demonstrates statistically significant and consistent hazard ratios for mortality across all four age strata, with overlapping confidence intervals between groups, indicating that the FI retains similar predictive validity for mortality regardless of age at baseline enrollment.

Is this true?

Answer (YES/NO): NO